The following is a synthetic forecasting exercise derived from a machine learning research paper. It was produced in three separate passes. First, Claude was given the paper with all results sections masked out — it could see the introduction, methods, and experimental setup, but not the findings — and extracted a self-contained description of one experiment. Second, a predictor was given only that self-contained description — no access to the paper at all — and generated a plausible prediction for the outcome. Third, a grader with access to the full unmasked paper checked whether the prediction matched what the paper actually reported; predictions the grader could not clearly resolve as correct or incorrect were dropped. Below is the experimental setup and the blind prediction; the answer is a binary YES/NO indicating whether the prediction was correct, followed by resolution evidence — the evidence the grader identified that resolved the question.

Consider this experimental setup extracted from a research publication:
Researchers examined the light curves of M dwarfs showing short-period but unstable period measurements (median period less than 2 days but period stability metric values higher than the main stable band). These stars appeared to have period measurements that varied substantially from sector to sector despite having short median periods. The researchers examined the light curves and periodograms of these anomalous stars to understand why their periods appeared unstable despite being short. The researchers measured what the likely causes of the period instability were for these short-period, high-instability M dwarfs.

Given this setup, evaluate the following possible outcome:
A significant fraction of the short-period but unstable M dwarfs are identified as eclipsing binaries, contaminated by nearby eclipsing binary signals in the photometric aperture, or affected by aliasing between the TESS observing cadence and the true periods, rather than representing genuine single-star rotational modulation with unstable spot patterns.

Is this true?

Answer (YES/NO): NO